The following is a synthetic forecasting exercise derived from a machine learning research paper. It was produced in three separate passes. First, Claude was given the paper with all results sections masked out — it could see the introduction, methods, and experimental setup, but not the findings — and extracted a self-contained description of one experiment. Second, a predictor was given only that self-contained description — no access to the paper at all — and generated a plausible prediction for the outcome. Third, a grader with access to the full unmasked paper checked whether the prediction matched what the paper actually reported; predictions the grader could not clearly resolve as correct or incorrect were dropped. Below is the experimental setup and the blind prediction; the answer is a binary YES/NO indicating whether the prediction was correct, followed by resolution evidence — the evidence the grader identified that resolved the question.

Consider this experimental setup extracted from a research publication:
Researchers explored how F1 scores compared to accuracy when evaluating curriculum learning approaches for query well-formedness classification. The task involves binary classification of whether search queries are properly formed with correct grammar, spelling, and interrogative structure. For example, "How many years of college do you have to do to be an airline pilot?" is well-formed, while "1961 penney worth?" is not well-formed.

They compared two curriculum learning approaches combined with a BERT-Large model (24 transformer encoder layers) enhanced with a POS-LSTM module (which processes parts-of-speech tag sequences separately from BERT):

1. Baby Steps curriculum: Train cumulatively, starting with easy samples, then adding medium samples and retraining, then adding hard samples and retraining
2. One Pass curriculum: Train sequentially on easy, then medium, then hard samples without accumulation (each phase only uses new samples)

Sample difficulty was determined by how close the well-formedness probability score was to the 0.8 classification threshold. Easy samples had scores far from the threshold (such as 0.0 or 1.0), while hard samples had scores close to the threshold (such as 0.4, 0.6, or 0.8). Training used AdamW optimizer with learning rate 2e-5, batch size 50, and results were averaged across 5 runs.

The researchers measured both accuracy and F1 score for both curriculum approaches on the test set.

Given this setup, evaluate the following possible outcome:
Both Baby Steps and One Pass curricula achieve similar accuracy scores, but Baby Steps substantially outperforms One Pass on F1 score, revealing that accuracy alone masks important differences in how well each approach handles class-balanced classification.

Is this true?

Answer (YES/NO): NO